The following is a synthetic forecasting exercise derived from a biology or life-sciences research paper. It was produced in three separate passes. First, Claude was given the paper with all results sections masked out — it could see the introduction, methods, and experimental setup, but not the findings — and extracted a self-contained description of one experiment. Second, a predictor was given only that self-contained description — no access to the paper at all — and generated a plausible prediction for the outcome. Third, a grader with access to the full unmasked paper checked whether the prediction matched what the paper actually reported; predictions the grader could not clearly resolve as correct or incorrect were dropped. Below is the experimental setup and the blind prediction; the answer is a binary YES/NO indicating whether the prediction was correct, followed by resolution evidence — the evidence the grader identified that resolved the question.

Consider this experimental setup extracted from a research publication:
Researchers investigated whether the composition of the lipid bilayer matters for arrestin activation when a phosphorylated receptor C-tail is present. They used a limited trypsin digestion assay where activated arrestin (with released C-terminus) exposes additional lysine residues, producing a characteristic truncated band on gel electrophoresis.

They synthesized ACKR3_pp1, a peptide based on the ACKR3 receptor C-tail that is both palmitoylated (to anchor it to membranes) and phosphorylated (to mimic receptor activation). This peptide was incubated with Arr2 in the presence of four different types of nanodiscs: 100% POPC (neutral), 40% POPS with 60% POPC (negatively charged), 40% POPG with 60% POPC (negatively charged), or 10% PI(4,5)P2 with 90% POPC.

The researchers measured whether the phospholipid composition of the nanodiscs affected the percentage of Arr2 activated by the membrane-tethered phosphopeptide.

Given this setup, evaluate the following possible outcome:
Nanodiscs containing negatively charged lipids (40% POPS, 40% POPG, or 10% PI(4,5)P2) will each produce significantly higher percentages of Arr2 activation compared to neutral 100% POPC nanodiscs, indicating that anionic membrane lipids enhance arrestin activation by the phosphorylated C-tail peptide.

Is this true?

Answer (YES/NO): NO